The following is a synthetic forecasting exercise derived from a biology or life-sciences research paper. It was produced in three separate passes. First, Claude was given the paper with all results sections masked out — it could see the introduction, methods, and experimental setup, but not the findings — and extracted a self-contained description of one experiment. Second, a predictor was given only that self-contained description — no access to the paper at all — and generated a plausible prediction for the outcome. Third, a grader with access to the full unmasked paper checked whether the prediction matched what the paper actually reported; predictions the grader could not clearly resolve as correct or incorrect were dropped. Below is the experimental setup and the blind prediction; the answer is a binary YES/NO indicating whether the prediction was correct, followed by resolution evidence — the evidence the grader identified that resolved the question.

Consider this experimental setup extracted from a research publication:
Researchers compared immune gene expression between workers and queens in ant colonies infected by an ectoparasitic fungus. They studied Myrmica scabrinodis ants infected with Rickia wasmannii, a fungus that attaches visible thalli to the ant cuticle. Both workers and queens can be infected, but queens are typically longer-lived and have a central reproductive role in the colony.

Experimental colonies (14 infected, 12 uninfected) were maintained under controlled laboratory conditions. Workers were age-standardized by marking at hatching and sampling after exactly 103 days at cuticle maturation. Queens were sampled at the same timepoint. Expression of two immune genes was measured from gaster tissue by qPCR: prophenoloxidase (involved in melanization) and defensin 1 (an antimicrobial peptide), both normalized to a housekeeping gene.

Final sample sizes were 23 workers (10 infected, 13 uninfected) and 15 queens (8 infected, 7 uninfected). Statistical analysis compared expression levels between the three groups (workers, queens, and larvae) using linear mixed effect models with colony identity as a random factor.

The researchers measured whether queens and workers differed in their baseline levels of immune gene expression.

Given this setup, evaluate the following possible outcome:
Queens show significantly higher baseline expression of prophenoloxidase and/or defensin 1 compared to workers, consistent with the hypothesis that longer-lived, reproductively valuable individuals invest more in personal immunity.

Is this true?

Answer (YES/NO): NO